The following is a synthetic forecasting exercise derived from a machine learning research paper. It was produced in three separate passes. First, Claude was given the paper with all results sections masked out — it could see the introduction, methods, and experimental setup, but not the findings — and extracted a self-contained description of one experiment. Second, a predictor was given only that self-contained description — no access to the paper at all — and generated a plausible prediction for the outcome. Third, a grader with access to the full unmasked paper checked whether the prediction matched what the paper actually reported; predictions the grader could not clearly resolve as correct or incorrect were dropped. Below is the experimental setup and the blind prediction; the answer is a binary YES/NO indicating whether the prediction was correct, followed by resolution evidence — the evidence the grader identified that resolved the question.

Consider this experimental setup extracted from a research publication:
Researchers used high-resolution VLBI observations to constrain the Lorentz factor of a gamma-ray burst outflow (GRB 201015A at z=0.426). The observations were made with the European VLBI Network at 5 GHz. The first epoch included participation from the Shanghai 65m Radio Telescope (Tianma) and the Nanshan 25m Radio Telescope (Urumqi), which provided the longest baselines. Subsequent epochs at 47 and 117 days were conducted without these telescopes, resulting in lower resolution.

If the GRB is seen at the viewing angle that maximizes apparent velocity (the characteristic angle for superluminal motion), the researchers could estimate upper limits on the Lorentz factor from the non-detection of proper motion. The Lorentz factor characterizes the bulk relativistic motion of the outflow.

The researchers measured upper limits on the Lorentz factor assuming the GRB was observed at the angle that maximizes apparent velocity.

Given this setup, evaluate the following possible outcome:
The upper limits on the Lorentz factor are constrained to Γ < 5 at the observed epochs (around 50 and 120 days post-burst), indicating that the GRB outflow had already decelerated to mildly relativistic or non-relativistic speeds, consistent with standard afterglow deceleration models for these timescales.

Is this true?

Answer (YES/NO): NO